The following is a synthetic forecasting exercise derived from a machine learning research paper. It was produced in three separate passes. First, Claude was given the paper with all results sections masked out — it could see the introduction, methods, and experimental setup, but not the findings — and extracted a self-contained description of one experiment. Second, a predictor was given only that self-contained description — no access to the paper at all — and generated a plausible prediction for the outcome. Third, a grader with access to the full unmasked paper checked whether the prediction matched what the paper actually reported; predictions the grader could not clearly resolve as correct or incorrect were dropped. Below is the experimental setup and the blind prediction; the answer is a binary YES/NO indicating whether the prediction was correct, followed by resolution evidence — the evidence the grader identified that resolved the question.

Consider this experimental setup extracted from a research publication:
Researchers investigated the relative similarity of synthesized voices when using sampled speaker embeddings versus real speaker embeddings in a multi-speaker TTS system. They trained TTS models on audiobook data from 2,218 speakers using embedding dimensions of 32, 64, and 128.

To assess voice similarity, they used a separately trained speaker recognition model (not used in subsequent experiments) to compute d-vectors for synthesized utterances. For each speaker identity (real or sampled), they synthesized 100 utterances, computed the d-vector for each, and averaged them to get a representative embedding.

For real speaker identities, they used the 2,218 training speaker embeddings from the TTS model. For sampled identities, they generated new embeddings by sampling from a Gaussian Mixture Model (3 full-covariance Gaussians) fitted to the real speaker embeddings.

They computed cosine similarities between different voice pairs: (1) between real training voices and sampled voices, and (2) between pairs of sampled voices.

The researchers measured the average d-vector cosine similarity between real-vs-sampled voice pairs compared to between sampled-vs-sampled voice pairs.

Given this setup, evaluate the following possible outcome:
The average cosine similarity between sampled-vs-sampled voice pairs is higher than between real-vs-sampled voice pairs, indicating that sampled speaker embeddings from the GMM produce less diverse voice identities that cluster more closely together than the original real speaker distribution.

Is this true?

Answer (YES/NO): YES